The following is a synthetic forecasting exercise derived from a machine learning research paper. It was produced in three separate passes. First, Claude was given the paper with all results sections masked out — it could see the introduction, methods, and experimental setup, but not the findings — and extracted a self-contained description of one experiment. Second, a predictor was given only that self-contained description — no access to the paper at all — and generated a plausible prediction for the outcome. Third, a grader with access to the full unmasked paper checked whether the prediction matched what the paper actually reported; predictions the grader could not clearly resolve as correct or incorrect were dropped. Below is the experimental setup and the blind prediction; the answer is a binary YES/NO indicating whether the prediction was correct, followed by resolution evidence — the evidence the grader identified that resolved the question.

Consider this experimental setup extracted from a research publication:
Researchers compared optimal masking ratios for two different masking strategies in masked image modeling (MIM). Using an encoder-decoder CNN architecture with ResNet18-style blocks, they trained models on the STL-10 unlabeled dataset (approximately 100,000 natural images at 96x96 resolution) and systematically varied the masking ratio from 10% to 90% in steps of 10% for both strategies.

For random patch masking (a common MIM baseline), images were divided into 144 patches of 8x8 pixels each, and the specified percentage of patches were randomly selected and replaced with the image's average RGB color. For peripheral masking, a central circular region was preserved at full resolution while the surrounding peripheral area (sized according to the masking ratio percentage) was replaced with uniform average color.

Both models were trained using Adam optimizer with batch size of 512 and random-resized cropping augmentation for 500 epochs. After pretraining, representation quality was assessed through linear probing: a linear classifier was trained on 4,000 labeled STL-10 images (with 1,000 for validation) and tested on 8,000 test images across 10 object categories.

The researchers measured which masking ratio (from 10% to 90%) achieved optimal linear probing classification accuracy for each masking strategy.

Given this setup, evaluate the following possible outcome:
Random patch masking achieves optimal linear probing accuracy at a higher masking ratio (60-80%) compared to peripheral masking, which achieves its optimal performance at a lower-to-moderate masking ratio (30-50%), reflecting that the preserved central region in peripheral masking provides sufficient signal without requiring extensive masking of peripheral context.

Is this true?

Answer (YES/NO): NO